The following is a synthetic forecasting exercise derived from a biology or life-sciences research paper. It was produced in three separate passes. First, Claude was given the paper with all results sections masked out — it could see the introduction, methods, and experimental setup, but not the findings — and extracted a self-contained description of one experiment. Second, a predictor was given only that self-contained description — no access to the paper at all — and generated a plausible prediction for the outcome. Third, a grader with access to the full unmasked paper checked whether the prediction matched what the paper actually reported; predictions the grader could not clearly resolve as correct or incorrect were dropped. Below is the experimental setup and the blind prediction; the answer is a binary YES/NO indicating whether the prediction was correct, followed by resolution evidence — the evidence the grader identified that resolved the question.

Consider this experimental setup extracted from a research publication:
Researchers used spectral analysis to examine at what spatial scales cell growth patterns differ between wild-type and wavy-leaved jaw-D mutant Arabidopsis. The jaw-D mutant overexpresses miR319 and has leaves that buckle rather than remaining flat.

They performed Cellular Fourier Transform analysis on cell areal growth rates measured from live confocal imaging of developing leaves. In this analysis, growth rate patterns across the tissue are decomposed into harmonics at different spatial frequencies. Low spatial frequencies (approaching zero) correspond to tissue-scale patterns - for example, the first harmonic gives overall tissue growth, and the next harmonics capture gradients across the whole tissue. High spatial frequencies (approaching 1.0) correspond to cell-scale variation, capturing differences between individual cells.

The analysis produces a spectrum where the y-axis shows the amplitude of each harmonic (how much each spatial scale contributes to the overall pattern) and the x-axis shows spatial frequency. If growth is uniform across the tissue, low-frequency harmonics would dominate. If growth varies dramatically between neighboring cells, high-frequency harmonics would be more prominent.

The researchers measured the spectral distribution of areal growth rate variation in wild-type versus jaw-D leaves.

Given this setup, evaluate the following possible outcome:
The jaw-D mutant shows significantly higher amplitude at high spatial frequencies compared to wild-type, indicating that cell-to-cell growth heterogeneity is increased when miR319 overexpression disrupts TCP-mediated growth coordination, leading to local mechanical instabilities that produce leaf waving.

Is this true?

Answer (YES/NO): NO